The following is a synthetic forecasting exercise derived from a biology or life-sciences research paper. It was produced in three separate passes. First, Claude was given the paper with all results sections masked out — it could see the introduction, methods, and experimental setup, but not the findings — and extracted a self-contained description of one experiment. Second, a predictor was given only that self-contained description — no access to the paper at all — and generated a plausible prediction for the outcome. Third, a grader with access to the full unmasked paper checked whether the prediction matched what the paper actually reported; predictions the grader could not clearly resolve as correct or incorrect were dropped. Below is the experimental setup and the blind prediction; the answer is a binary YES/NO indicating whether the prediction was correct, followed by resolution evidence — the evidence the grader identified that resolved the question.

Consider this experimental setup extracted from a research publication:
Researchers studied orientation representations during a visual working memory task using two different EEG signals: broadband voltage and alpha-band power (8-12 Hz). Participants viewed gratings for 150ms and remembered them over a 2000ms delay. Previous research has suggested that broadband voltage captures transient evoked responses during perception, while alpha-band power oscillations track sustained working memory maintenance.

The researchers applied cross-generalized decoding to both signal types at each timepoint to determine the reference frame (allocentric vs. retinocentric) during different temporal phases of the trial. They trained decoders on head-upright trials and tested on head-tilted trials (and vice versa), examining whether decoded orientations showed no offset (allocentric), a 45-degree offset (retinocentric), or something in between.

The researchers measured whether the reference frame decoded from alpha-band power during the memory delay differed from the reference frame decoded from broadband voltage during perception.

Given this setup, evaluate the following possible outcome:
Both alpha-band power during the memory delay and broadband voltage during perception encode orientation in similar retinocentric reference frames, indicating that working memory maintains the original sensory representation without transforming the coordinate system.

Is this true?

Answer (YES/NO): NO